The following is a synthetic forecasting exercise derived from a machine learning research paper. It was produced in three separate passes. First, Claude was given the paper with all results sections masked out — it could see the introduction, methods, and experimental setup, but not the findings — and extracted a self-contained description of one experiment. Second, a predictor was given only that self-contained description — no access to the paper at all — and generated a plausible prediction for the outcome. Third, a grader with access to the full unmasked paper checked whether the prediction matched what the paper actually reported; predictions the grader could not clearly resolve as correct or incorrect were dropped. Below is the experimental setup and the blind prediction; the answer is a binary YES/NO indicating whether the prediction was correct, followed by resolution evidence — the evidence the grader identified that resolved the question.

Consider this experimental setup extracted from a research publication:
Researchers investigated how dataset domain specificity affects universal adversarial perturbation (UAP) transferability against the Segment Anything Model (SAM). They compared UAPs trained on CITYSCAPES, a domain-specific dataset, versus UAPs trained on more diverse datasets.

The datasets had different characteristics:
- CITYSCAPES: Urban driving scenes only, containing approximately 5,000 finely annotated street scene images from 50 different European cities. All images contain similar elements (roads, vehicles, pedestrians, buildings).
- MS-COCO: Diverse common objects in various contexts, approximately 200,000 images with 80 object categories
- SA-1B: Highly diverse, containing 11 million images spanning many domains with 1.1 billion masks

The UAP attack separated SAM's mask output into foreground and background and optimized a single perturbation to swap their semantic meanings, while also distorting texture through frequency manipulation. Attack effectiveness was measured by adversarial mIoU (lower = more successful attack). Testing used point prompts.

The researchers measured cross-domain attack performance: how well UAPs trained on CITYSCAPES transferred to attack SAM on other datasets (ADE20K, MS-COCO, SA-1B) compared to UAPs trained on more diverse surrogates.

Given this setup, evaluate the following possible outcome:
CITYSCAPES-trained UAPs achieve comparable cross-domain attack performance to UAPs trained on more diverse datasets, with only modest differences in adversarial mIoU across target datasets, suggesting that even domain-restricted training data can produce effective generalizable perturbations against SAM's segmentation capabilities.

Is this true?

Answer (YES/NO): NO